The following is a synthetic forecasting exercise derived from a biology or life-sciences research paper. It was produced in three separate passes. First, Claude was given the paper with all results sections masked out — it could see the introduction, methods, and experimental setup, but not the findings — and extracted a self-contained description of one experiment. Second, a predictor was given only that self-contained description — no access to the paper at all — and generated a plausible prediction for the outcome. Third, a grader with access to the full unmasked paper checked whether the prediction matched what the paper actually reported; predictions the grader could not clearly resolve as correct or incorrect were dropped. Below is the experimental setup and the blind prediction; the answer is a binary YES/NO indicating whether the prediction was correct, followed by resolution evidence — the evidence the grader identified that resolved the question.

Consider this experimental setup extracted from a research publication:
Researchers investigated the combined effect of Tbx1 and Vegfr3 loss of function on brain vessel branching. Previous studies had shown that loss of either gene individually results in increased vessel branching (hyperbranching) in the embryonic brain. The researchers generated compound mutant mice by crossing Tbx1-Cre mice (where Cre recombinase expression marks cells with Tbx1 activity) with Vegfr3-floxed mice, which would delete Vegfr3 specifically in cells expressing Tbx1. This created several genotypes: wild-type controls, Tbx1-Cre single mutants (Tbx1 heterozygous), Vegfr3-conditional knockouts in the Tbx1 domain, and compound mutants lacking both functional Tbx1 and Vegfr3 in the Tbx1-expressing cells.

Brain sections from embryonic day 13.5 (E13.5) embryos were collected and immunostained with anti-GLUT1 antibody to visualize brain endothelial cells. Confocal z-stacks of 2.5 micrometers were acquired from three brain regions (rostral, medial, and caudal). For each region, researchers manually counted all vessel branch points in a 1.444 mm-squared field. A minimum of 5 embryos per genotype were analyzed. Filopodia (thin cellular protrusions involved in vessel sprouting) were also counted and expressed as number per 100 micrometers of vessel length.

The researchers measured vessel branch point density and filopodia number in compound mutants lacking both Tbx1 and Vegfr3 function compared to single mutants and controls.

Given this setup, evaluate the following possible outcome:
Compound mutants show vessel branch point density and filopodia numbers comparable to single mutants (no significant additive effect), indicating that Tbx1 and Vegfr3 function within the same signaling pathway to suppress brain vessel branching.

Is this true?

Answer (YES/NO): NO